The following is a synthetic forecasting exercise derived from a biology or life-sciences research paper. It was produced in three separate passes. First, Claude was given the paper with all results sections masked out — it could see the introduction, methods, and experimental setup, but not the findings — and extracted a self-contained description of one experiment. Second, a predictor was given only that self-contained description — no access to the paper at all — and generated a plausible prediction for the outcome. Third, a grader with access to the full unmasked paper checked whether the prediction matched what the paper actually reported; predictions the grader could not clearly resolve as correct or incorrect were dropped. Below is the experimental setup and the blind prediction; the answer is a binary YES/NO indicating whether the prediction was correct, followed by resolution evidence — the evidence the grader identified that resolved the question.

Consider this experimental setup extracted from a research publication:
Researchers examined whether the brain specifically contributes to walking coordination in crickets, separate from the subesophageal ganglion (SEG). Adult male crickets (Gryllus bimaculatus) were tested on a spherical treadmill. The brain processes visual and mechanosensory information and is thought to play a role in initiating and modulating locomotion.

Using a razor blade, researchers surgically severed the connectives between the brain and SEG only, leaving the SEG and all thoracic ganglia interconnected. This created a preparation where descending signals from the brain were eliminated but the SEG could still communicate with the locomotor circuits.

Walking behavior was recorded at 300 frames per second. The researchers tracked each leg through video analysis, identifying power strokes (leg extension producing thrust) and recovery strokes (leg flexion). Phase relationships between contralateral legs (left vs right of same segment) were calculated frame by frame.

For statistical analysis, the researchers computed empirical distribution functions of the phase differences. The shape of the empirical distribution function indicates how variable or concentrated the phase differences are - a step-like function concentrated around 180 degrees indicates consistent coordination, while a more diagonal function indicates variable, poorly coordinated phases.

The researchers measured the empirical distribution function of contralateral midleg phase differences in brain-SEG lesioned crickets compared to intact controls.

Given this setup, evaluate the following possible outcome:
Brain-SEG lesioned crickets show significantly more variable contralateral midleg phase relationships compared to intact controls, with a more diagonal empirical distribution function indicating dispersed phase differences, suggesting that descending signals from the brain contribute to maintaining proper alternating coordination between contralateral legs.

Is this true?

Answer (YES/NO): NO